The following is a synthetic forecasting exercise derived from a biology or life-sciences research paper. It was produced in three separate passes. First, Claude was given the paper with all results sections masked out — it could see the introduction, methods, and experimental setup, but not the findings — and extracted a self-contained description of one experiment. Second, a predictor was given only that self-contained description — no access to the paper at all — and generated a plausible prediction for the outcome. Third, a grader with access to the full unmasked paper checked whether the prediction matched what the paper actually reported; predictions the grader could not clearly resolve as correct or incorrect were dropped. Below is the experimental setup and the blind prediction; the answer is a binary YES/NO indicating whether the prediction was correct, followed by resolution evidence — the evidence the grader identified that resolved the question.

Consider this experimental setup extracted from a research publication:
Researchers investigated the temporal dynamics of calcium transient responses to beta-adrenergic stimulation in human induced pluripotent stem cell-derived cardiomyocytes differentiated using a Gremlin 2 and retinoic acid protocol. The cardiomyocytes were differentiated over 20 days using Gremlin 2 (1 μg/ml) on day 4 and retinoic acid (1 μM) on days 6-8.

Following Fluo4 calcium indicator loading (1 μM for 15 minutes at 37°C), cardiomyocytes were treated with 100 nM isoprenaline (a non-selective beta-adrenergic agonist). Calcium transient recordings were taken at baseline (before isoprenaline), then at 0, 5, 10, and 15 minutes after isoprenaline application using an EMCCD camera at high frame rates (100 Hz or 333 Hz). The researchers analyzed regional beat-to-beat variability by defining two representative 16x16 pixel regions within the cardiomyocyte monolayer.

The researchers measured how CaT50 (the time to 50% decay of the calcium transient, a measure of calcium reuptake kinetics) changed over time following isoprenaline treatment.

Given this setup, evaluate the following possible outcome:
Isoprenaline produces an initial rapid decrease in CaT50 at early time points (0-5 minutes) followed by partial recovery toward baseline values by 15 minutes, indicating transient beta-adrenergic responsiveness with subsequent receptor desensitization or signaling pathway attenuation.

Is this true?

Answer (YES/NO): NO